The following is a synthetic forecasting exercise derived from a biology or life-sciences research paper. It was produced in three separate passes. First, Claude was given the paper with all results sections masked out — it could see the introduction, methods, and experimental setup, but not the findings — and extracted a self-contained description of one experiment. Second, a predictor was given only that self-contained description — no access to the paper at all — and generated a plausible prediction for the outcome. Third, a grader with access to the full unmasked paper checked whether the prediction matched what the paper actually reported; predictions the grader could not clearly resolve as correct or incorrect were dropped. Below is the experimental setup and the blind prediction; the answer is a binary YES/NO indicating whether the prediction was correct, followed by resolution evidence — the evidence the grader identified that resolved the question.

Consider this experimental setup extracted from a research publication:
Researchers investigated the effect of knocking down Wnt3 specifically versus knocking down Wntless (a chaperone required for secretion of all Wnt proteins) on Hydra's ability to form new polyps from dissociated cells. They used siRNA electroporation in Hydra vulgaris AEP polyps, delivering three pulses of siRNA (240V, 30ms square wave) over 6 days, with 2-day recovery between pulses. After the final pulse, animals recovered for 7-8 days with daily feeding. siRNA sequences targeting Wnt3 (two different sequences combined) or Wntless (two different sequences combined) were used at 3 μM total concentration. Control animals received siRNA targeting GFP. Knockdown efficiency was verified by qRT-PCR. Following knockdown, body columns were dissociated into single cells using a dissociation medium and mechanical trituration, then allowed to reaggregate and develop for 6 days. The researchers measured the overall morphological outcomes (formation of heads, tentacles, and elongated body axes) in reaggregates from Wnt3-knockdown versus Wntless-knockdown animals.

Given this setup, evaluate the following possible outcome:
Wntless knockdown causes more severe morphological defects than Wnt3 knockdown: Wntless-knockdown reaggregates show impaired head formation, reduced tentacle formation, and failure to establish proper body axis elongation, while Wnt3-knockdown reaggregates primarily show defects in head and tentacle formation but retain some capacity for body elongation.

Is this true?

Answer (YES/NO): YES